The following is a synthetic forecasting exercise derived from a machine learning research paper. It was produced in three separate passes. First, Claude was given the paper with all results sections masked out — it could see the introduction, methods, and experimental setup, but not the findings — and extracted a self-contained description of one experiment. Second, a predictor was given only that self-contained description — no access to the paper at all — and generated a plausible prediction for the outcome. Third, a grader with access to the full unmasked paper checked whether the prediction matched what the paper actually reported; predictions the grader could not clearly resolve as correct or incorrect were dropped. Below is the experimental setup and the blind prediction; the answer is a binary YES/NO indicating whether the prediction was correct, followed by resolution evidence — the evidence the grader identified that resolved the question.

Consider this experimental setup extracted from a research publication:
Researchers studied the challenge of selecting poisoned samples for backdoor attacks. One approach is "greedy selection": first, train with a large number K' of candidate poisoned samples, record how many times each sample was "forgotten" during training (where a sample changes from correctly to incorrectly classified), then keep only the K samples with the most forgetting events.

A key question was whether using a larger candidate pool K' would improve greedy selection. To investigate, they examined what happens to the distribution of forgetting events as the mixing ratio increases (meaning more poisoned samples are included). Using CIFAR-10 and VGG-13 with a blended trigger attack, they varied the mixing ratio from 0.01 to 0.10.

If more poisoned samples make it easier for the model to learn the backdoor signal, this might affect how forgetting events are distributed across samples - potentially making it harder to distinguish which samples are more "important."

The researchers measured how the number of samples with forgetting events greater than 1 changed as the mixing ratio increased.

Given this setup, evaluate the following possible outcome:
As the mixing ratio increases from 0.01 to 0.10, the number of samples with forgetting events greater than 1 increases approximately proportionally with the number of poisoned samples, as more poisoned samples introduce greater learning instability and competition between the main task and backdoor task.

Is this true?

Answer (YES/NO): NO